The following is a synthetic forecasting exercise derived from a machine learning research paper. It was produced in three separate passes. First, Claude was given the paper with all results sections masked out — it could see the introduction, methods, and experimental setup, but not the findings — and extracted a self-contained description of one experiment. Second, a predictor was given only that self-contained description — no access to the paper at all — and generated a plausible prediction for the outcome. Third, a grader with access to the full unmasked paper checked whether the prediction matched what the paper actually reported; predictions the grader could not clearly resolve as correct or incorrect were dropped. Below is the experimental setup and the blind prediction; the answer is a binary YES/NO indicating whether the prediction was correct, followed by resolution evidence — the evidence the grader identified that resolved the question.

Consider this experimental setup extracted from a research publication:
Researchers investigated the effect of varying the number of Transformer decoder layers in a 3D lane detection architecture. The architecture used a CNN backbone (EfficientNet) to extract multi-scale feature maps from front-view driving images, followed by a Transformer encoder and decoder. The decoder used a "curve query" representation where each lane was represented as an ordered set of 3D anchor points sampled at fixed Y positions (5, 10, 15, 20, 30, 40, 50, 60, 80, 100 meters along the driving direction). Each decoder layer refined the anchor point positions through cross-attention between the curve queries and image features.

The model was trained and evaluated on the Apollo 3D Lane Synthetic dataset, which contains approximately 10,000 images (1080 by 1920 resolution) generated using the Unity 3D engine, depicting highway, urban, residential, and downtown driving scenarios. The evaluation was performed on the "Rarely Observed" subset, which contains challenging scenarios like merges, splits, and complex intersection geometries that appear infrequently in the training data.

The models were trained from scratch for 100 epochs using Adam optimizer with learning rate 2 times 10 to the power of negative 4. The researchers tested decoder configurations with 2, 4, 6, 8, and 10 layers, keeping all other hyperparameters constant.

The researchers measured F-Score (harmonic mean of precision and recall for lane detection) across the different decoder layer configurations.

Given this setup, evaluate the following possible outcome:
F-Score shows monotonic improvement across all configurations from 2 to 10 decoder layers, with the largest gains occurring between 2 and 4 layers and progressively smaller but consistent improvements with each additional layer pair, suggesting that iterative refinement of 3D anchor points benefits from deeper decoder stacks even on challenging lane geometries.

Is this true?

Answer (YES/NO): NO